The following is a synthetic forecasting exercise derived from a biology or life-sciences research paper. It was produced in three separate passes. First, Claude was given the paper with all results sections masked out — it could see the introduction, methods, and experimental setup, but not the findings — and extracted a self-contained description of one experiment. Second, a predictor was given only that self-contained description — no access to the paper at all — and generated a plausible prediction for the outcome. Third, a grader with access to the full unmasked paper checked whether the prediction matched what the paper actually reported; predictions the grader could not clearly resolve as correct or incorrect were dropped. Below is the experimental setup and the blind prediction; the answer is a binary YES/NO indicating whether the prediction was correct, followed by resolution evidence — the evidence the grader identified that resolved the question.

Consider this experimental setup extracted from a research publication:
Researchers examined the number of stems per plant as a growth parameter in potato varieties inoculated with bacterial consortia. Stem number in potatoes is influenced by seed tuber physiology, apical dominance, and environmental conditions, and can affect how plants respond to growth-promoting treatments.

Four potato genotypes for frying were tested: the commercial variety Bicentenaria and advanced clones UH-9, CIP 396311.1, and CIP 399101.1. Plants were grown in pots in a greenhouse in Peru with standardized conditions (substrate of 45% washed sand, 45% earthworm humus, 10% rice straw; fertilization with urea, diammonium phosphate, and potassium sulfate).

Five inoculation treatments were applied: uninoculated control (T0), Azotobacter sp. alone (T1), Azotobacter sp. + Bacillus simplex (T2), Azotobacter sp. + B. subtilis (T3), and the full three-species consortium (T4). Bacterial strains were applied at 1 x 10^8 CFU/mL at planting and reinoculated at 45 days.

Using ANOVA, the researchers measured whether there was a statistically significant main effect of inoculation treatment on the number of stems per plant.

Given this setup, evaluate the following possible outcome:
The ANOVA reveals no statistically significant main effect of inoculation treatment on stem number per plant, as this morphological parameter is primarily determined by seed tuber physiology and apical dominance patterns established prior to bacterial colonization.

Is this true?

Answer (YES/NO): NO